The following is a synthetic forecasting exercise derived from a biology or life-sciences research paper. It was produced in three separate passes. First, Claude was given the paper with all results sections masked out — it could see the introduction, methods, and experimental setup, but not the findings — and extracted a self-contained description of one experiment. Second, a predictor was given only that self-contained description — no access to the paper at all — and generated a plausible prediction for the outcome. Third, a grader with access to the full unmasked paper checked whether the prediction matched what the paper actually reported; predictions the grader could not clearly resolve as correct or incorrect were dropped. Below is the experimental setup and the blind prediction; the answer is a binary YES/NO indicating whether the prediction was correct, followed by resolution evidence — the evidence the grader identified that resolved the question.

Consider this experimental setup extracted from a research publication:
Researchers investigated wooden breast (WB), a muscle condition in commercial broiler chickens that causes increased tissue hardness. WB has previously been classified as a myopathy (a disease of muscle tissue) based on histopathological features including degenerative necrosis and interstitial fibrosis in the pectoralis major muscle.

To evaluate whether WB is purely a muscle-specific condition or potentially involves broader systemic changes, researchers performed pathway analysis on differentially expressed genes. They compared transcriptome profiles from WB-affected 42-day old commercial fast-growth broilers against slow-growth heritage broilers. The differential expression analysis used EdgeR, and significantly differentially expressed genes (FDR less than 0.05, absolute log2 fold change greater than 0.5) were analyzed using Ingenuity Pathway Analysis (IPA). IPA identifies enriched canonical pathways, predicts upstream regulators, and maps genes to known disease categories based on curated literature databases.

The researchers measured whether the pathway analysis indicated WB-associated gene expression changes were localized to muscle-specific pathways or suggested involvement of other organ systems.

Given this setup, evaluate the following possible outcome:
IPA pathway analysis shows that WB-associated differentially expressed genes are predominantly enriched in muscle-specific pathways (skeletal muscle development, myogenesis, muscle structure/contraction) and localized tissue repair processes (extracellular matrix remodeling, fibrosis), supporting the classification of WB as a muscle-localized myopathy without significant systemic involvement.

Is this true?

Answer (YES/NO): NO